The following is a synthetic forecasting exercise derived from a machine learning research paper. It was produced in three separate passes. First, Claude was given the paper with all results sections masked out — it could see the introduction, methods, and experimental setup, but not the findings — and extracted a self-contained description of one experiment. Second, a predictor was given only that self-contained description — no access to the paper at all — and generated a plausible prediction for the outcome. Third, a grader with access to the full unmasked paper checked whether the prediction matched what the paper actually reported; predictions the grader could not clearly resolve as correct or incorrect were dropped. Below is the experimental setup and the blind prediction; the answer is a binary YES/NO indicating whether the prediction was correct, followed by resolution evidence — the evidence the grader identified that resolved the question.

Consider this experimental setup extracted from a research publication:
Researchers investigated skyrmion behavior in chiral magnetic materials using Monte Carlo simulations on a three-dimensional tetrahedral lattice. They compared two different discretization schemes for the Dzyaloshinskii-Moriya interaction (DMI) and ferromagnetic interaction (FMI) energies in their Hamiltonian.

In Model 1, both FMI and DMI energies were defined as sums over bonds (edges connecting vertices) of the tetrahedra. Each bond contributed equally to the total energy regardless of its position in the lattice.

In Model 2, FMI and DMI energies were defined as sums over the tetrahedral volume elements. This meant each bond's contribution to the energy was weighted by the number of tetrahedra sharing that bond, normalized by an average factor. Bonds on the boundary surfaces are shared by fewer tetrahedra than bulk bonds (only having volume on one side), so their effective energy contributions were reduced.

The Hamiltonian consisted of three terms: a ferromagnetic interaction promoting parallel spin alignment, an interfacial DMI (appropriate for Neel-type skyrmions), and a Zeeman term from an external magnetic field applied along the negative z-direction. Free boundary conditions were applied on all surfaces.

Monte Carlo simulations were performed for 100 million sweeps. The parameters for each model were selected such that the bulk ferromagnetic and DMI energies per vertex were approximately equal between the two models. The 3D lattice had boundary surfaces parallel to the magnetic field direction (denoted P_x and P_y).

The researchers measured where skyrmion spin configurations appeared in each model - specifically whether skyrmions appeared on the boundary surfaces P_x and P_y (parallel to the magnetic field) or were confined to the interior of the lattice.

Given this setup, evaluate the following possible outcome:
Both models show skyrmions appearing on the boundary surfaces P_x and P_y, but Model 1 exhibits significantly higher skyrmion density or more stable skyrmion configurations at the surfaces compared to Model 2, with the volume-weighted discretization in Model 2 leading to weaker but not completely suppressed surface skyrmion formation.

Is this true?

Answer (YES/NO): NO